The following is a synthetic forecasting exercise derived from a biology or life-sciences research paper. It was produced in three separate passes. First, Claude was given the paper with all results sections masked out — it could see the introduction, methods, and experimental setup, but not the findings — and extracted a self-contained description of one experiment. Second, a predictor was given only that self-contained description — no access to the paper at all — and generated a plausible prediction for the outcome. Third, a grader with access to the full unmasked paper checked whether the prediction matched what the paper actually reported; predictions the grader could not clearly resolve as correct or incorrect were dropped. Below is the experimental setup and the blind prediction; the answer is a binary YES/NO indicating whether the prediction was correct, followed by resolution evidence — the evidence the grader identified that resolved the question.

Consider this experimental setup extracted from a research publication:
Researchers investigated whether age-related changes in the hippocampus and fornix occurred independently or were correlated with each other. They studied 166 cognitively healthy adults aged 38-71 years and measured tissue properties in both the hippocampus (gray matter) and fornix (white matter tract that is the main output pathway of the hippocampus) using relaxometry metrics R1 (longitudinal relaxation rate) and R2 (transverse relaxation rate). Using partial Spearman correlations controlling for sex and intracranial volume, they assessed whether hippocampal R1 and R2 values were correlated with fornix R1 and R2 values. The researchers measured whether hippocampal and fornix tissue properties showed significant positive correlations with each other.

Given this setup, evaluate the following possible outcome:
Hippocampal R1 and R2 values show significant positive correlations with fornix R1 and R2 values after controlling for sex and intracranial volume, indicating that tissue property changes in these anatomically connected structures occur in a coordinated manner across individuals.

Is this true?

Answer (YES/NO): YES